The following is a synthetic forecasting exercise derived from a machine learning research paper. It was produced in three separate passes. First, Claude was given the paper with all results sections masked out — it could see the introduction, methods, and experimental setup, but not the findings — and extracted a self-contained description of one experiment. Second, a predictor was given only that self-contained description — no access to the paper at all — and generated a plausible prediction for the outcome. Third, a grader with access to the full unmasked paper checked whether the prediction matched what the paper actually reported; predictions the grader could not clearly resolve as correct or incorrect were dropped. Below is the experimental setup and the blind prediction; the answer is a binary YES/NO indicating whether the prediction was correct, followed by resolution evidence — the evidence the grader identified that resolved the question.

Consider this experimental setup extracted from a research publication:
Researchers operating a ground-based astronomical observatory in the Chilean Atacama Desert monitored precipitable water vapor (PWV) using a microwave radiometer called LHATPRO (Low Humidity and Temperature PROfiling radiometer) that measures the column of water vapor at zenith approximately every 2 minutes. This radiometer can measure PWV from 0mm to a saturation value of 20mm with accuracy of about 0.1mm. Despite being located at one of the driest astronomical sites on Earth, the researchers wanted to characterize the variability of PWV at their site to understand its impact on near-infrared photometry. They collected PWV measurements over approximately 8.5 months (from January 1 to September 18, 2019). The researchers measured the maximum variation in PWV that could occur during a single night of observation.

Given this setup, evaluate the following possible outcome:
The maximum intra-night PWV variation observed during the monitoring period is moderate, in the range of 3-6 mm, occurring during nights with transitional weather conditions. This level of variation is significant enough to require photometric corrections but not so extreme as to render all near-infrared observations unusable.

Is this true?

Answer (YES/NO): NO